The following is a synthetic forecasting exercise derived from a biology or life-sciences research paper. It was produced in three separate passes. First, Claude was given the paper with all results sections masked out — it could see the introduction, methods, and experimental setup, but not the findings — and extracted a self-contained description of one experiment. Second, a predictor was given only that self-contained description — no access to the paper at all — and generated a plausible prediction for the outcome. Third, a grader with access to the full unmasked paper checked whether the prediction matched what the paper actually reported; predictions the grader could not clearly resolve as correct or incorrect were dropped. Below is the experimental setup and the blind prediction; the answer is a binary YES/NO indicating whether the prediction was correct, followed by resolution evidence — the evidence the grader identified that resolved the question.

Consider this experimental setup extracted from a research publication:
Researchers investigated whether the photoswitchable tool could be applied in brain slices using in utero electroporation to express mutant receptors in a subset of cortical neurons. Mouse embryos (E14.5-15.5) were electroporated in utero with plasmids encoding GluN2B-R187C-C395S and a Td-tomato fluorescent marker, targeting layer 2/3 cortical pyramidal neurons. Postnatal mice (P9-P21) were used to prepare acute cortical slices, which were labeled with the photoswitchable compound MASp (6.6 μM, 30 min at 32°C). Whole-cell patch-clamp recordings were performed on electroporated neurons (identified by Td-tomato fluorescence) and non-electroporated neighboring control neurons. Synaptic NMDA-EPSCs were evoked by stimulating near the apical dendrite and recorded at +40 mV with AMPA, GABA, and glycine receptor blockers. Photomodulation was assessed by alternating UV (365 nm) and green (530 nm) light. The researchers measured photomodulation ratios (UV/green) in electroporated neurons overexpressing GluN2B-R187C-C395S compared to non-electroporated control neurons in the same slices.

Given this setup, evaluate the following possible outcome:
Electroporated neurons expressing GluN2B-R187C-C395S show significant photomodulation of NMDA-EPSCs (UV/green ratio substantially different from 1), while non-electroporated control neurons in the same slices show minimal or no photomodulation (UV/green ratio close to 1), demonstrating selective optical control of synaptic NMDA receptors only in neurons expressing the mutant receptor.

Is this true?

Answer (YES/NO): YES